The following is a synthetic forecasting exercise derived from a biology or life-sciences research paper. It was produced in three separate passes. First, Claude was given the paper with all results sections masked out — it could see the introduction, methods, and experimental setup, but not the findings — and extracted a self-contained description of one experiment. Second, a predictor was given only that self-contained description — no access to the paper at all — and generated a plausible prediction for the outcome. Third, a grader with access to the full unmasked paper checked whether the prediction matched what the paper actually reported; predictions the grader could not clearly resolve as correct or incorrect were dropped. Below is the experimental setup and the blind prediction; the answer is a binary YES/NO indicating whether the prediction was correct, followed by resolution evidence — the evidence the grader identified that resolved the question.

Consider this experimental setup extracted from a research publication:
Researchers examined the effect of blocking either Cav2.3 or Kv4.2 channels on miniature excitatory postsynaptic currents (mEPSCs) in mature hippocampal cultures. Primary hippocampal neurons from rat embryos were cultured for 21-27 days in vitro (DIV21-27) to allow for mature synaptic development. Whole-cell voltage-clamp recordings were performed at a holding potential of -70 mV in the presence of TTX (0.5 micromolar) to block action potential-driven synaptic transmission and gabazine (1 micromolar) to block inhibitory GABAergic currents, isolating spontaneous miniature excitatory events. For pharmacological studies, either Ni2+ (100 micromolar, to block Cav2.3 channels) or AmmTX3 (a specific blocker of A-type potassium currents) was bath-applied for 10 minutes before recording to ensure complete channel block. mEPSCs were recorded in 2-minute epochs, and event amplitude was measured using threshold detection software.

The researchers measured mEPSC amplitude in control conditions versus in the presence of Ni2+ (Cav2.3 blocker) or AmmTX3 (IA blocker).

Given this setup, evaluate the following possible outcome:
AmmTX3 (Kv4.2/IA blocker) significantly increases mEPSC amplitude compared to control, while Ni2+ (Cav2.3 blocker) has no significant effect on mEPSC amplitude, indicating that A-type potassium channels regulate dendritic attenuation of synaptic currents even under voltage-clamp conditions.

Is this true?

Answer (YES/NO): NO